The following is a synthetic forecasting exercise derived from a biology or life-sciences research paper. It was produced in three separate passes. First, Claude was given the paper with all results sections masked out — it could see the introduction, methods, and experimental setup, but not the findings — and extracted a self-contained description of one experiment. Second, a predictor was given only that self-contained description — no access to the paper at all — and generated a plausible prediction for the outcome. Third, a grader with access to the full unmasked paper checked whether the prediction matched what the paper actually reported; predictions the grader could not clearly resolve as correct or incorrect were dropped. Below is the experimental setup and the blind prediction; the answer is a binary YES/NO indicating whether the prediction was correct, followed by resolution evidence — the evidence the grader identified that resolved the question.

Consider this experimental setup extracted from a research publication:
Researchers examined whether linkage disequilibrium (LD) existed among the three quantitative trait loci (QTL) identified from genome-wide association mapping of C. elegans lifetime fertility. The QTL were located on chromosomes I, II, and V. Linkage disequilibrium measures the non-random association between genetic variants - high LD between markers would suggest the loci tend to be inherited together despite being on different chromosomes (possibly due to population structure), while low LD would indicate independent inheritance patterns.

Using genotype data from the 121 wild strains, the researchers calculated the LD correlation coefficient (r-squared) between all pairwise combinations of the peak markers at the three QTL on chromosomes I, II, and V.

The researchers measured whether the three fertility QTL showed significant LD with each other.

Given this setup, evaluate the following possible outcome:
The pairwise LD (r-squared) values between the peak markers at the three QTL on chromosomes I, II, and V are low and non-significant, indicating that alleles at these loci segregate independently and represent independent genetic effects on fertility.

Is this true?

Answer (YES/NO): NO